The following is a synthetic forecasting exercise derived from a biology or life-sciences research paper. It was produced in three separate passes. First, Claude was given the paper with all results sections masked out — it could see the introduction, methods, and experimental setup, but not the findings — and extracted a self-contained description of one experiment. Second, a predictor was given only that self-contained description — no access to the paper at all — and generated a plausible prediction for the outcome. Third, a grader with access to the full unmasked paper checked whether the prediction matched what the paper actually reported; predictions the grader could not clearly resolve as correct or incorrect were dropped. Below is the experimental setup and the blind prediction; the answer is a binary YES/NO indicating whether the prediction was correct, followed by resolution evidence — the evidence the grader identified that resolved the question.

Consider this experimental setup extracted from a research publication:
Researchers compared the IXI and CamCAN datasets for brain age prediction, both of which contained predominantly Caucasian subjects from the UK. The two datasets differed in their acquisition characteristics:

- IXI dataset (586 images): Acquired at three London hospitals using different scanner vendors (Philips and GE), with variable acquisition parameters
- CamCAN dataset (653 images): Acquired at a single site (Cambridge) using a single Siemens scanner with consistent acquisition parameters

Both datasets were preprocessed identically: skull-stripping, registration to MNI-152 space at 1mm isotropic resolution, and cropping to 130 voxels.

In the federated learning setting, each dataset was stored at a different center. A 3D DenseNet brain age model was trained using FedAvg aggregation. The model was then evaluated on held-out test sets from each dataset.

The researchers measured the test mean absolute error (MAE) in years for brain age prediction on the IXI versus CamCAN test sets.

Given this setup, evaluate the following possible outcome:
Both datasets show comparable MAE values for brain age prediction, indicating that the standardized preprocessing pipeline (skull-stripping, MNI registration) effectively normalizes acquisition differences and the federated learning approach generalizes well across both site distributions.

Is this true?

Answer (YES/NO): YES